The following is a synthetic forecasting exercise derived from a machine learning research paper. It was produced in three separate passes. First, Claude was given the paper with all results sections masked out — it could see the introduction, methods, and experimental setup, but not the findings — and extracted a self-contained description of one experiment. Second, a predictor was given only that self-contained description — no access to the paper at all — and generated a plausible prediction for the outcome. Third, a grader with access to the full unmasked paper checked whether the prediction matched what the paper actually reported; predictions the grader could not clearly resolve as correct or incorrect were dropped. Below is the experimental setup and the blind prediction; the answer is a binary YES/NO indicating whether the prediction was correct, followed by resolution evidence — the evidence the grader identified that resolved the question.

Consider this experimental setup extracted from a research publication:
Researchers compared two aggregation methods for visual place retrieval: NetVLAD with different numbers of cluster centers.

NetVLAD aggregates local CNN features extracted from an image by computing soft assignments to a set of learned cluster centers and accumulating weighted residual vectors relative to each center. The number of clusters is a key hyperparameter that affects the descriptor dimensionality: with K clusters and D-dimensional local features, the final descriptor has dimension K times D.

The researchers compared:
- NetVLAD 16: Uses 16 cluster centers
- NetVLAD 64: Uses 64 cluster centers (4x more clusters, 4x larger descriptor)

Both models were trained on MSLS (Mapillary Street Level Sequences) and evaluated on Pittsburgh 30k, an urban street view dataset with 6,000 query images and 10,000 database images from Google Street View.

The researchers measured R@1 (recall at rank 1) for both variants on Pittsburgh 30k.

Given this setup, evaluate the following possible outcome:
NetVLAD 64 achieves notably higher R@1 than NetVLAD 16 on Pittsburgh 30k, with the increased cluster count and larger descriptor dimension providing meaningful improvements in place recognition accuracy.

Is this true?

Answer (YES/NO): NO